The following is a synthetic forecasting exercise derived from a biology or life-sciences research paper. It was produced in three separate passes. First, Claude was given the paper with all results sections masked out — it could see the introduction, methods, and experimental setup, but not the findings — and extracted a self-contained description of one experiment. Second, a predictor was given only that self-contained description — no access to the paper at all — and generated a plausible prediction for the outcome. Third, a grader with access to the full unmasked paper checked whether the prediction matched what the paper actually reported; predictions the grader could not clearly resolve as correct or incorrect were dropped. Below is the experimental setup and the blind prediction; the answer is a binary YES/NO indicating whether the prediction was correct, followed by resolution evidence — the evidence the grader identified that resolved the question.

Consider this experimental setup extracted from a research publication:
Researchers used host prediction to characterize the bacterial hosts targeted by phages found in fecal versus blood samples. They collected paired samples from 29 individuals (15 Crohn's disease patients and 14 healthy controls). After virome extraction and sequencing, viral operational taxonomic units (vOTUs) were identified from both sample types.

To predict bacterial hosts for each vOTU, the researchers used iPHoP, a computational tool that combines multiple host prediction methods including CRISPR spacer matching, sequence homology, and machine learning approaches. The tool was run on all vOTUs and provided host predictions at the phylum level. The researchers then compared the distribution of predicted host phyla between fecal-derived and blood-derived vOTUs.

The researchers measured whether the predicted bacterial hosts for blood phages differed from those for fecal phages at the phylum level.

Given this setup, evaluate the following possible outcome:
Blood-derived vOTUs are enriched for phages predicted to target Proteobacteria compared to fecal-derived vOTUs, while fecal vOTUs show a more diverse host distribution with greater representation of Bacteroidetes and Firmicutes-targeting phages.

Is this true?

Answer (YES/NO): YES